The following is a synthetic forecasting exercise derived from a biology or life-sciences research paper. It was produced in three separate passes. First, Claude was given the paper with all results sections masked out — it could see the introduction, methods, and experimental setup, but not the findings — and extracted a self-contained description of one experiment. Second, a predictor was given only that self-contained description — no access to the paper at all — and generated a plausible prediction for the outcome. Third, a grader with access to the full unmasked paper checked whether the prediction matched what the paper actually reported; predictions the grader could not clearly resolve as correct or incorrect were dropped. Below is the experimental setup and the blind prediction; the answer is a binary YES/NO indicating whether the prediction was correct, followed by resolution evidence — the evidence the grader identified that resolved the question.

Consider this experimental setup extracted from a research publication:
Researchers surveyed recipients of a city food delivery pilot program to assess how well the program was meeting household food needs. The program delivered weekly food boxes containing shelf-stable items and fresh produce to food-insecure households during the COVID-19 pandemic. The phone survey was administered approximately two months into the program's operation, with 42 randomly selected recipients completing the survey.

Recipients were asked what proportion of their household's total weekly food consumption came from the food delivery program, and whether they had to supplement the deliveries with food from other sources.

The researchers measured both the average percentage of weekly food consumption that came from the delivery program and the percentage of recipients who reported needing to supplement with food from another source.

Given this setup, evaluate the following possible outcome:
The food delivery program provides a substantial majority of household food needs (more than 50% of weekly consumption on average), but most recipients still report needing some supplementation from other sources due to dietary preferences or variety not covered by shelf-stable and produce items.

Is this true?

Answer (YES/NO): YES